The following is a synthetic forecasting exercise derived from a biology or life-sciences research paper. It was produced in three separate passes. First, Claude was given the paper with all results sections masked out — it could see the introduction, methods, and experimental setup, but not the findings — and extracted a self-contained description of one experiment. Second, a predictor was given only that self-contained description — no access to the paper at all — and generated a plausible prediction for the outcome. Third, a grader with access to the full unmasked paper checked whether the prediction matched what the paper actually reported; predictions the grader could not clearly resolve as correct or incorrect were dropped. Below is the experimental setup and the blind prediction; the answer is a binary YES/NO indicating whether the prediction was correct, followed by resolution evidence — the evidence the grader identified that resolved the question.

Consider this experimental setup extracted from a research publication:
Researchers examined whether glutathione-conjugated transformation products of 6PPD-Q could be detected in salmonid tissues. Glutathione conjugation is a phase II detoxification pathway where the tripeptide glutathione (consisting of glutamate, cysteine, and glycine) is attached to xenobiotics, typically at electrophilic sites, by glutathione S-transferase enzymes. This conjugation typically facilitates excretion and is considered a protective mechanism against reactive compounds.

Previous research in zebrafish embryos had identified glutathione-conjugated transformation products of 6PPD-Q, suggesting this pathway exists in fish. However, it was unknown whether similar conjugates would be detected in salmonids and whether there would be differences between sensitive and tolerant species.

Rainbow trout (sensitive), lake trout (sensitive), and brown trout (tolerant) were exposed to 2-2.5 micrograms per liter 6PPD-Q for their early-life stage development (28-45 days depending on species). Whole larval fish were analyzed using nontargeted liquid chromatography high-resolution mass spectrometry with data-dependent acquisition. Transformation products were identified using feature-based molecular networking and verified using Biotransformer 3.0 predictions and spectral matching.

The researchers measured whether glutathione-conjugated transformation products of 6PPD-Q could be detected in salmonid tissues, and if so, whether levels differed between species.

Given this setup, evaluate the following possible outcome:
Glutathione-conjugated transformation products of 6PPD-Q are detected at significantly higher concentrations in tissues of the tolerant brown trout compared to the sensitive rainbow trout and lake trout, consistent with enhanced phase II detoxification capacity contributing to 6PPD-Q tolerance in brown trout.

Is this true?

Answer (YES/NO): NO